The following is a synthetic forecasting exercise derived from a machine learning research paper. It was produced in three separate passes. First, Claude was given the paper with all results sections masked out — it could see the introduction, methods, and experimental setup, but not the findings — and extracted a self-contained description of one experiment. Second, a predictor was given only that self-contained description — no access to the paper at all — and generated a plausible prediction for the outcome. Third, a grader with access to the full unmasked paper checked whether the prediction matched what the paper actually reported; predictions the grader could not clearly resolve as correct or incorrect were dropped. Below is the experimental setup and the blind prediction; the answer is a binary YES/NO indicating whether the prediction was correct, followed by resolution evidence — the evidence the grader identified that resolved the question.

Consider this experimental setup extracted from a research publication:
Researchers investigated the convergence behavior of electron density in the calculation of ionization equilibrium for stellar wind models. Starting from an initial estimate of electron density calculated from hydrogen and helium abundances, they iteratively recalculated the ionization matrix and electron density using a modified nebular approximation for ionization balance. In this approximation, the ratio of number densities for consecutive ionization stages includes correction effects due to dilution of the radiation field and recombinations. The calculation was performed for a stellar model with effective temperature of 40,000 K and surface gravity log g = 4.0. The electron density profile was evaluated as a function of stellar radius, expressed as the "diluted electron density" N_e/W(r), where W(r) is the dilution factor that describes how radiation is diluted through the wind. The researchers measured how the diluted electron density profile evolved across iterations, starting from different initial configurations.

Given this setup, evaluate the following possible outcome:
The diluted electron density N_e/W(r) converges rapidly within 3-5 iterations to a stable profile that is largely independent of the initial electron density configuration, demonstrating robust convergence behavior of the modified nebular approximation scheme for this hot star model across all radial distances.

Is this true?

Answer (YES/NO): YES